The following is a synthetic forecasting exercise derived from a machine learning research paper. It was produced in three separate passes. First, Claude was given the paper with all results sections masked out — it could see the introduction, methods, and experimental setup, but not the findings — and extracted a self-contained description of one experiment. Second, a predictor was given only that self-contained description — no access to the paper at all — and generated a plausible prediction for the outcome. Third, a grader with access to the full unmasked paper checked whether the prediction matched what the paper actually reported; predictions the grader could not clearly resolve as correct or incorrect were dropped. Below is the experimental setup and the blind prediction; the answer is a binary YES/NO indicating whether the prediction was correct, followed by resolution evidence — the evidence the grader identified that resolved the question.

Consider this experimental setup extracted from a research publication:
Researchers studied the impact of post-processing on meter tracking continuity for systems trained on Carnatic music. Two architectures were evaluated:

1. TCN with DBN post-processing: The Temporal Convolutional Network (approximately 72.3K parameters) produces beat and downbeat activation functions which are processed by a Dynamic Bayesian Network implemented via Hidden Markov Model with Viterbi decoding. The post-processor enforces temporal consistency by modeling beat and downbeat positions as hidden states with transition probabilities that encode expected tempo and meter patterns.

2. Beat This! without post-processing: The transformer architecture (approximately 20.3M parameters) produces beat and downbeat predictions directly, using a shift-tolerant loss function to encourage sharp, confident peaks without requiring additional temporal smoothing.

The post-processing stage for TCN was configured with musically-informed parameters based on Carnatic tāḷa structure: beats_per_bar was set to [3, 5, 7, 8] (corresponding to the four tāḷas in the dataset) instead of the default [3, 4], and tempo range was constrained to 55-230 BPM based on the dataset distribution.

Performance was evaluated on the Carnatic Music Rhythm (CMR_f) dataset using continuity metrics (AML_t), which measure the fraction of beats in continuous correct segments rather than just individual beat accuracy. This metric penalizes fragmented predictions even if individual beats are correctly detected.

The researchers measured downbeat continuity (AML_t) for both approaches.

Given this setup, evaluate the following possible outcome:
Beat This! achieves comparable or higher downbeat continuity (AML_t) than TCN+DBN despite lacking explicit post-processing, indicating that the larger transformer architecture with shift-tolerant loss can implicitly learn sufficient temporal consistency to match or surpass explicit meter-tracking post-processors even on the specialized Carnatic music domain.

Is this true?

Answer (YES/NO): NO